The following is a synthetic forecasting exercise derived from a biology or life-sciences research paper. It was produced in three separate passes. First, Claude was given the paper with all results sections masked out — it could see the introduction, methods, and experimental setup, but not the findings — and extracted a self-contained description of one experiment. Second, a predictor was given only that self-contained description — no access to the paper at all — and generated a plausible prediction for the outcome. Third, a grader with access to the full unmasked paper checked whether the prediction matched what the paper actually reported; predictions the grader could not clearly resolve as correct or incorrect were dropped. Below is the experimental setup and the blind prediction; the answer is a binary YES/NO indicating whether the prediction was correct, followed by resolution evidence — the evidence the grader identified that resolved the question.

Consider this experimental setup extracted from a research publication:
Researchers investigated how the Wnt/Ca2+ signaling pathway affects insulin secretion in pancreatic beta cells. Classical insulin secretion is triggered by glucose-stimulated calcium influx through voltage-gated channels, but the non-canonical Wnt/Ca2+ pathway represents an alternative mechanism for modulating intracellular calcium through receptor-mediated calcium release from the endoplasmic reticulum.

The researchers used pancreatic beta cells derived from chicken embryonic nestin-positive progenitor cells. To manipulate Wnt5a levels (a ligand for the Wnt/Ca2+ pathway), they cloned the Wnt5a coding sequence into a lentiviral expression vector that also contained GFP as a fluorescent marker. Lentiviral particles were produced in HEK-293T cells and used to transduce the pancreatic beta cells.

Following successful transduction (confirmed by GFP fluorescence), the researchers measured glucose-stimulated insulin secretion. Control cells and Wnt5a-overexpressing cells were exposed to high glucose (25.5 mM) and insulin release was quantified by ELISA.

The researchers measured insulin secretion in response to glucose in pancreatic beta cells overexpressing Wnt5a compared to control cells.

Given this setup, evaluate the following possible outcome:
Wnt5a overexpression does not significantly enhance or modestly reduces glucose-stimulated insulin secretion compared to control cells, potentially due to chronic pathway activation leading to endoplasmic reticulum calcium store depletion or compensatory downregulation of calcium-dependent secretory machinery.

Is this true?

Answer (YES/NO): YES